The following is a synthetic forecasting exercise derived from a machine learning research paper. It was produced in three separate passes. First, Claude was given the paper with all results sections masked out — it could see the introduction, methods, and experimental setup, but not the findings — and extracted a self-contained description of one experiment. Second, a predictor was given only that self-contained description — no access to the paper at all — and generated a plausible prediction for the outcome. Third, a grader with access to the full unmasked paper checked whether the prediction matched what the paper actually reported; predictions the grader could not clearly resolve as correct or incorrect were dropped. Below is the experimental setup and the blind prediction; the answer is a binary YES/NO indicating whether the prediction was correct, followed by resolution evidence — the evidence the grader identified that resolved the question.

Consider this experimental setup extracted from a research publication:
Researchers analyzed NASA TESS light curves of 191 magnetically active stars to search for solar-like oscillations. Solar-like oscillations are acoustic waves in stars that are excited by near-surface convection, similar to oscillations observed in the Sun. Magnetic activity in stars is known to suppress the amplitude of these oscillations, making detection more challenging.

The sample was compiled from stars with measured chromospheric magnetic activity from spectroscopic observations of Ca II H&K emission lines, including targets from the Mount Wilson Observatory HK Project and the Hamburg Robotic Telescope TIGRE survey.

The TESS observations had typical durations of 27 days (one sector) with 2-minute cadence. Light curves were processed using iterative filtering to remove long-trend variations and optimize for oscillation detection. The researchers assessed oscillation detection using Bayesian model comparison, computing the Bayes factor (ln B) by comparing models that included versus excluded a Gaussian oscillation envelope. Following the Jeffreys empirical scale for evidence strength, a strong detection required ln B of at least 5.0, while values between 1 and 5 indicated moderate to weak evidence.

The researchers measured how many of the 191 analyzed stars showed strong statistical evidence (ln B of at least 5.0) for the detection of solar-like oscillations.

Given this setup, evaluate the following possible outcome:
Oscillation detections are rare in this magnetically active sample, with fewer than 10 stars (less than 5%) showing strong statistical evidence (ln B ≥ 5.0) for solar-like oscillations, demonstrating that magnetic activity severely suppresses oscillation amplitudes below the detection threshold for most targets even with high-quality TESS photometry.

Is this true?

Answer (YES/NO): NO